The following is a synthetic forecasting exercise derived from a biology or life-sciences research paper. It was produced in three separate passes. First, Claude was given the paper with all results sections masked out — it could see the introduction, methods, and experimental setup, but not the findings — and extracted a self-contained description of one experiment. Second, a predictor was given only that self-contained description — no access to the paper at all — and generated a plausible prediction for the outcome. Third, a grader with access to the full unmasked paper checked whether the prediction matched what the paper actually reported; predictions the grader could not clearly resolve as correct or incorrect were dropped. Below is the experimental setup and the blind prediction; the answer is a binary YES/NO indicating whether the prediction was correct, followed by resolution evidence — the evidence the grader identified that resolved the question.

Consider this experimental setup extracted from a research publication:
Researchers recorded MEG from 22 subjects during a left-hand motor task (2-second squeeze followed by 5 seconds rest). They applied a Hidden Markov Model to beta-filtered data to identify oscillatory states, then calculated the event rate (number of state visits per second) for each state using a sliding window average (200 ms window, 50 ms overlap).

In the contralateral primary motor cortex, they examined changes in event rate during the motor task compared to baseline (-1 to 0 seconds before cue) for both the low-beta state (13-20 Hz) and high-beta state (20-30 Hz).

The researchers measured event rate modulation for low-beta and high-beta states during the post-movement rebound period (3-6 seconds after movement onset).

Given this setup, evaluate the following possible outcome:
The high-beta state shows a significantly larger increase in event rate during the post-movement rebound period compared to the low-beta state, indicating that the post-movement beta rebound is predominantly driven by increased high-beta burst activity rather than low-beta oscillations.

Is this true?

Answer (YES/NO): NO